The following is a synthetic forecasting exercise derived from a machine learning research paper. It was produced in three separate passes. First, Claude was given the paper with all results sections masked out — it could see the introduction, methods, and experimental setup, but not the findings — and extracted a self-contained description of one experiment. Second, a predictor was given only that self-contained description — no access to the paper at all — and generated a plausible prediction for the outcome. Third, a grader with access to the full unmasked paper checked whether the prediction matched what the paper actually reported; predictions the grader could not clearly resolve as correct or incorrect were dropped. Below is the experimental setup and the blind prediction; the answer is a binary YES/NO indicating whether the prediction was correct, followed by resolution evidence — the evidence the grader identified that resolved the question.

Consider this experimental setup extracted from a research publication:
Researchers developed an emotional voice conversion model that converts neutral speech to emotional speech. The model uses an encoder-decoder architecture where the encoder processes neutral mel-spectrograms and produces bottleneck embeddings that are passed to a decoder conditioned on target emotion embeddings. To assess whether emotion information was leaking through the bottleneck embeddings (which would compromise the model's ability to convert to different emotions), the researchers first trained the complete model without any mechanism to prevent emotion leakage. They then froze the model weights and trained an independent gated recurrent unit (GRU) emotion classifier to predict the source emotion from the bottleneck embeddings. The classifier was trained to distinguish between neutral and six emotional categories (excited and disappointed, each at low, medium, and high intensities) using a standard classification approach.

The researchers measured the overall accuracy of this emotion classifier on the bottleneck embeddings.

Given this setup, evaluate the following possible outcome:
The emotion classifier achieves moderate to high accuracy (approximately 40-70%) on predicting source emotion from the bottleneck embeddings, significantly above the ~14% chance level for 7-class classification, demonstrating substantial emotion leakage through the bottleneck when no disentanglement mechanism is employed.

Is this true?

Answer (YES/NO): YES